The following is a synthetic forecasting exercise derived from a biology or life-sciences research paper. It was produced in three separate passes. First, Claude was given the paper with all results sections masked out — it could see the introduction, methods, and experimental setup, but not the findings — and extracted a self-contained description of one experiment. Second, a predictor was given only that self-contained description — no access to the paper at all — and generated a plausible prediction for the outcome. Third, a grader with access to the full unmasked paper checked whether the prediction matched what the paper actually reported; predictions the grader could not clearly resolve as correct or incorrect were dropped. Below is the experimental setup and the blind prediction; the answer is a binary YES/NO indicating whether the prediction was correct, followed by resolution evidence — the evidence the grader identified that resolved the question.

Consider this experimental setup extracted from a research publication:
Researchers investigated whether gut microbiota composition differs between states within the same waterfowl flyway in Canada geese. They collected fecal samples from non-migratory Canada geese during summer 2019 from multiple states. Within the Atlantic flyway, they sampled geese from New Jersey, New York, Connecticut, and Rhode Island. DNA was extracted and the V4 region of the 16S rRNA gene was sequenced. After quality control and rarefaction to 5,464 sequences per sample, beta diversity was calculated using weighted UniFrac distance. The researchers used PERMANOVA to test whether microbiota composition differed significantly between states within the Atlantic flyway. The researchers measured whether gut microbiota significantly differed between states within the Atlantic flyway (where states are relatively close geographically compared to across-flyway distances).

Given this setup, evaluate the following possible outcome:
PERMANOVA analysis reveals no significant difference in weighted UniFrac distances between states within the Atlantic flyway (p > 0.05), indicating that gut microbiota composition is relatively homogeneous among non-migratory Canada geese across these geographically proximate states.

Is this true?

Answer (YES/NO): NO